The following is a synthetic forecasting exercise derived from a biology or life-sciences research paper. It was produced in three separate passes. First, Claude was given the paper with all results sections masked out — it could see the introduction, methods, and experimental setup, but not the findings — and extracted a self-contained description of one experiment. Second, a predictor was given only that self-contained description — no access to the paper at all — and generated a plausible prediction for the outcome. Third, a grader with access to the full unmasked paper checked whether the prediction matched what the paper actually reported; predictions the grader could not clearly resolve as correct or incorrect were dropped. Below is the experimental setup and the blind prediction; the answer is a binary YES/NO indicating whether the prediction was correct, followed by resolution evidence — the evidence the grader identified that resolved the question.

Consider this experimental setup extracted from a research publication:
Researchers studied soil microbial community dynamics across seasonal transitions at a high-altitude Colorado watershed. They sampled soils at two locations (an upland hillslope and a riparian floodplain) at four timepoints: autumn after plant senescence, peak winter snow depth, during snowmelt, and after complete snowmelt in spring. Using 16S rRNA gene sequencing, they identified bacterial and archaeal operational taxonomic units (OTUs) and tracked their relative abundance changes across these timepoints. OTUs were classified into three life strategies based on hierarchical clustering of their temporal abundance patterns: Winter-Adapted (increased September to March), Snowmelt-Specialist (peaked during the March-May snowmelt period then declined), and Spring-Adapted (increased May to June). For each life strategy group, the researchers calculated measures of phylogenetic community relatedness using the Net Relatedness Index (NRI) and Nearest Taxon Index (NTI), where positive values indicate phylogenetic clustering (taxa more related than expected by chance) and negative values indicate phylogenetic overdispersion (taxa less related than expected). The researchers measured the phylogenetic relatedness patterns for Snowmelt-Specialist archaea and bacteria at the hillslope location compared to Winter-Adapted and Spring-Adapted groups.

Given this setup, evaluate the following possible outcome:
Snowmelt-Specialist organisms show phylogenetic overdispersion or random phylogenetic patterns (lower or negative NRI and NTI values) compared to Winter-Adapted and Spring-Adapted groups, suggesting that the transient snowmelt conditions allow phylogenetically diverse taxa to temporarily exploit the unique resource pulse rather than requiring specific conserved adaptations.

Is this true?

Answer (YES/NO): YES